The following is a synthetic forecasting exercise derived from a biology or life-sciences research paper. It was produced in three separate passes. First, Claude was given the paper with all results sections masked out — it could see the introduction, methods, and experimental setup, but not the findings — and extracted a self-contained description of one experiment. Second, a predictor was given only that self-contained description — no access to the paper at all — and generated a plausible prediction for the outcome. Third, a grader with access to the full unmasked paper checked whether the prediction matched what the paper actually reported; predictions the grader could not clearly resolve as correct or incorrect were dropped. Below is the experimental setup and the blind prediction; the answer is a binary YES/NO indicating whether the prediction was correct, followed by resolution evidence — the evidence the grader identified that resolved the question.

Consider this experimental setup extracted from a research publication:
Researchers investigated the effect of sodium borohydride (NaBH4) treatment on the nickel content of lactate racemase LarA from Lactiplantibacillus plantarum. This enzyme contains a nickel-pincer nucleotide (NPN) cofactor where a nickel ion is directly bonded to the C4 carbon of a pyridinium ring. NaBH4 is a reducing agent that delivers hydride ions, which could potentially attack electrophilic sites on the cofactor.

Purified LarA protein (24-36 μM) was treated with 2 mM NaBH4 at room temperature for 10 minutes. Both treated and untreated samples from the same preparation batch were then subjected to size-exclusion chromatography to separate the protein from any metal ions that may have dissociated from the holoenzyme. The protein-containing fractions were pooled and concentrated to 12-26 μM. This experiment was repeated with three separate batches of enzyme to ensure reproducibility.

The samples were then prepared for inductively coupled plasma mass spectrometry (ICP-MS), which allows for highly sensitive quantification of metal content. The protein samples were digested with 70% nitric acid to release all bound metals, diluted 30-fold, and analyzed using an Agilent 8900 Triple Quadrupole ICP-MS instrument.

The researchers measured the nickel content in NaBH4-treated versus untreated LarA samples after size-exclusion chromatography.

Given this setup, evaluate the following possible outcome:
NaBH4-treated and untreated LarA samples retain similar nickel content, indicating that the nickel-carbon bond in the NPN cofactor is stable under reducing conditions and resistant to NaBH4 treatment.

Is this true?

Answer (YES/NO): NO